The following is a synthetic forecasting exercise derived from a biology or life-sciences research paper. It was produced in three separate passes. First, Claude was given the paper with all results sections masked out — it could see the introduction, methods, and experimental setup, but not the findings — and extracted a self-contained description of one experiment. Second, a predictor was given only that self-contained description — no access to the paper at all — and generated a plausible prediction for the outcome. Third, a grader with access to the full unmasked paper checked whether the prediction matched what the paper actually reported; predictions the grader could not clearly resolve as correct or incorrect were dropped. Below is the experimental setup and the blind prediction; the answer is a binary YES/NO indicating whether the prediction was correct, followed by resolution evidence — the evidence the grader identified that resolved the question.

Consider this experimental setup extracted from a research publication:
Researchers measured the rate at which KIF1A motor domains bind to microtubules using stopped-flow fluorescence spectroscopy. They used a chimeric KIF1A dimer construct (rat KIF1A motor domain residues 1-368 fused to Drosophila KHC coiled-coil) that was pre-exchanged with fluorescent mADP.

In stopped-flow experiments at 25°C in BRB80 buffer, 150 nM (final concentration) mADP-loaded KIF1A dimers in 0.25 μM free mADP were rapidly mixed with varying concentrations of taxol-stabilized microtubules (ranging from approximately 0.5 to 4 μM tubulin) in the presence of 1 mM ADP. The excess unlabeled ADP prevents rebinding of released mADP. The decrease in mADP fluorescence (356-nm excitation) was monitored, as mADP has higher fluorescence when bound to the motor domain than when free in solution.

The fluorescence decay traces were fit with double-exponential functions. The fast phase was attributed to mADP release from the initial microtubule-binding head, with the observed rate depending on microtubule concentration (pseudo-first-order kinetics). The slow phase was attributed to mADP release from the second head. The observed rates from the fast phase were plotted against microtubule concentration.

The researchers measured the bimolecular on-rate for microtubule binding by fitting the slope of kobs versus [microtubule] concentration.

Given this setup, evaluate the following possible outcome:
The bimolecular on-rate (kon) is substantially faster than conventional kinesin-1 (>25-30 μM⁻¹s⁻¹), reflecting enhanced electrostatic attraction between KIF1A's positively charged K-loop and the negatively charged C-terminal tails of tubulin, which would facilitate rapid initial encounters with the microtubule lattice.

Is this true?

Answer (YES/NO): NO